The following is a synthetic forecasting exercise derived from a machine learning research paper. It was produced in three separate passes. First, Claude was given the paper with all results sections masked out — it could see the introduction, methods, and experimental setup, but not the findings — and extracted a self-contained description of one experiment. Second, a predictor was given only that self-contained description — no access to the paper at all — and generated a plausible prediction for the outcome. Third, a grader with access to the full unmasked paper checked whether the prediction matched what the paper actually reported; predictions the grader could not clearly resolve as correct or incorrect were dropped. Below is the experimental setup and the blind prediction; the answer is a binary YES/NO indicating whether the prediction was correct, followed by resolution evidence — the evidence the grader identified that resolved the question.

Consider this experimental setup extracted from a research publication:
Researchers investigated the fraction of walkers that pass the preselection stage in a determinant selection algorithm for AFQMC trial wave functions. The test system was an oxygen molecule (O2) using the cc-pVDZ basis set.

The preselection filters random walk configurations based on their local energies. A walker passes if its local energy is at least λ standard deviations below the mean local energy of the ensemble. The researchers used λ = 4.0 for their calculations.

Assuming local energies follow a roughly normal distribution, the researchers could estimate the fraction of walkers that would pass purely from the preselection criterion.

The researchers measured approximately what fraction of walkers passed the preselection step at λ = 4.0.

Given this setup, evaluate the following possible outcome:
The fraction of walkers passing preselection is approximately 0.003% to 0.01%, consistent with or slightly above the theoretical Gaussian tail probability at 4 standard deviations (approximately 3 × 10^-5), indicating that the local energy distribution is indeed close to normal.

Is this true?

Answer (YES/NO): NO